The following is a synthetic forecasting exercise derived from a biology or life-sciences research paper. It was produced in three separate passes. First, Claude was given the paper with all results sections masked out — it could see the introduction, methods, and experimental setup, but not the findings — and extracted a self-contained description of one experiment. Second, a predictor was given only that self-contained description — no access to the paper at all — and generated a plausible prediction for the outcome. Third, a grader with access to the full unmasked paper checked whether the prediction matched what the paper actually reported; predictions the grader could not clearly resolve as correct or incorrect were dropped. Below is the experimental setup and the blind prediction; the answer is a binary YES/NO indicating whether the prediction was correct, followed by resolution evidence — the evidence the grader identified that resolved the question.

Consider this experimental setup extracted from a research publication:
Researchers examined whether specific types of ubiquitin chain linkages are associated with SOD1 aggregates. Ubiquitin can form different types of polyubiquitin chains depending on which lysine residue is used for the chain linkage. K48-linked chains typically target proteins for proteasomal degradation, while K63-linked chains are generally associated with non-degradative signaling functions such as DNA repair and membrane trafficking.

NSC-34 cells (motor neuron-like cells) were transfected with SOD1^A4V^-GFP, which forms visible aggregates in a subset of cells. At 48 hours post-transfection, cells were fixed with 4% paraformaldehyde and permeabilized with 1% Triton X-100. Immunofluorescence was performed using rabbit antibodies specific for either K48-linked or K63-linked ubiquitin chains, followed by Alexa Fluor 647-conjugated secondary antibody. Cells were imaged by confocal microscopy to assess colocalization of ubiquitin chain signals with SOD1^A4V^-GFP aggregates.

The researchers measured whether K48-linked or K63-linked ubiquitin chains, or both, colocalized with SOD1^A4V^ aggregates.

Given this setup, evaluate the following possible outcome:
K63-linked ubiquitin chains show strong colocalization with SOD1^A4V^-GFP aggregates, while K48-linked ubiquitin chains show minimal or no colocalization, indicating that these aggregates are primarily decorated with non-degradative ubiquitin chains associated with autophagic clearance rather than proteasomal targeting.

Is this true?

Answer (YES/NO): NO